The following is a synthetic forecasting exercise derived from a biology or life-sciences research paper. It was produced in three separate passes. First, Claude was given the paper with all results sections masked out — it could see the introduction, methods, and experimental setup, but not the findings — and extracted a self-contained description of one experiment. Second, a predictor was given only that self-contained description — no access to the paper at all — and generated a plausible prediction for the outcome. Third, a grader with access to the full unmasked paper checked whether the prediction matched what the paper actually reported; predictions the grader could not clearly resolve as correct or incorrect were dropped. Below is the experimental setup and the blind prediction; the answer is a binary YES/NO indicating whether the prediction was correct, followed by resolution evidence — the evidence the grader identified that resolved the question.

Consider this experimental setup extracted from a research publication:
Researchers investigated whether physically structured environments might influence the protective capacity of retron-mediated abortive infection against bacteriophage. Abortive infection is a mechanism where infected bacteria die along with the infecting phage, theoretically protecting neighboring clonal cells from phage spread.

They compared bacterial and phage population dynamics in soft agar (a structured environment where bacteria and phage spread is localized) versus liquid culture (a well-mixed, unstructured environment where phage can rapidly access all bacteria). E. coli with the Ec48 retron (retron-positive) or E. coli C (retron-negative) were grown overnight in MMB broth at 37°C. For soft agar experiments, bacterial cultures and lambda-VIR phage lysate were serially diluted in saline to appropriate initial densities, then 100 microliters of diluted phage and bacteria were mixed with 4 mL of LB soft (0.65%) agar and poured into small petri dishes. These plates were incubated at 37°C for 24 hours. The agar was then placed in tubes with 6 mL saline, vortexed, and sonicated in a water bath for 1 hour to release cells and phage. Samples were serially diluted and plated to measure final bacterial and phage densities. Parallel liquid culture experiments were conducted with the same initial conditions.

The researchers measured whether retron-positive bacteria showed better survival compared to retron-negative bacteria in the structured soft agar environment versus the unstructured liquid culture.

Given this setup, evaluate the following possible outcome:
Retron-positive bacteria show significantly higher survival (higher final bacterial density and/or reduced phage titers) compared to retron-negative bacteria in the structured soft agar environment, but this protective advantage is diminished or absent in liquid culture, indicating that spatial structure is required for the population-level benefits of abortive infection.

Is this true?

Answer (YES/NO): NO